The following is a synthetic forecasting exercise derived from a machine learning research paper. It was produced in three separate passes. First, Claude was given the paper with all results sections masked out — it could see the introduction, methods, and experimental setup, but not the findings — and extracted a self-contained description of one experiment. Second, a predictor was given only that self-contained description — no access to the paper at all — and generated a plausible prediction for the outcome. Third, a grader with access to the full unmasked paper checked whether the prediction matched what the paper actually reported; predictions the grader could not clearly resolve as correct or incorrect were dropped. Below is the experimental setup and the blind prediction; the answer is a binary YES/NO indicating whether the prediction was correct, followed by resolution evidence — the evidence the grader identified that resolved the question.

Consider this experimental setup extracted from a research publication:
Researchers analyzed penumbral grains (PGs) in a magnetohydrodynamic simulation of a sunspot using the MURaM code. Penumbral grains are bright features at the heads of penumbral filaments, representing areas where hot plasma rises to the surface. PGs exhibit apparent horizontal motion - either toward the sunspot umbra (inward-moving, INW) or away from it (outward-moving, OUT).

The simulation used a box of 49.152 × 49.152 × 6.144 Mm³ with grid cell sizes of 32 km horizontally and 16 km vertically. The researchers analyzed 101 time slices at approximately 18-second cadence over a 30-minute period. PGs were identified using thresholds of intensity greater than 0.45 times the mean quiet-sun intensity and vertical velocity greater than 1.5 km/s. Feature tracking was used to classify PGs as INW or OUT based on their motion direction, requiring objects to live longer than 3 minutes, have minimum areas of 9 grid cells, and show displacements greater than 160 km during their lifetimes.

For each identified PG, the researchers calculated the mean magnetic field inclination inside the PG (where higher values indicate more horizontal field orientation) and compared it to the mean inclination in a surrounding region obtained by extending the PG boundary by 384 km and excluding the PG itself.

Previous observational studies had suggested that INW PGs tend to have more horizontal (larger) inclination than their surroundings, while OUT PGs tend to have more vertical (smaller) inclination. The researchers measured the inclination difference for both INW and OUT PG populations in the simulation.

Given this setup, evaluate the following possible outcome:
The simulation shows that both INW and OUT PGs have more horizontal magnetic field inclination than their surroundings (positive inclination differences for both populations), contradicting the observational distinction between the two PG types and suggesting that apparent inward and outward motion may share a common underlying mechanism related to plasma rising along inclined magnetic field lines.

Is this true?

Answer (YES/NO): NO